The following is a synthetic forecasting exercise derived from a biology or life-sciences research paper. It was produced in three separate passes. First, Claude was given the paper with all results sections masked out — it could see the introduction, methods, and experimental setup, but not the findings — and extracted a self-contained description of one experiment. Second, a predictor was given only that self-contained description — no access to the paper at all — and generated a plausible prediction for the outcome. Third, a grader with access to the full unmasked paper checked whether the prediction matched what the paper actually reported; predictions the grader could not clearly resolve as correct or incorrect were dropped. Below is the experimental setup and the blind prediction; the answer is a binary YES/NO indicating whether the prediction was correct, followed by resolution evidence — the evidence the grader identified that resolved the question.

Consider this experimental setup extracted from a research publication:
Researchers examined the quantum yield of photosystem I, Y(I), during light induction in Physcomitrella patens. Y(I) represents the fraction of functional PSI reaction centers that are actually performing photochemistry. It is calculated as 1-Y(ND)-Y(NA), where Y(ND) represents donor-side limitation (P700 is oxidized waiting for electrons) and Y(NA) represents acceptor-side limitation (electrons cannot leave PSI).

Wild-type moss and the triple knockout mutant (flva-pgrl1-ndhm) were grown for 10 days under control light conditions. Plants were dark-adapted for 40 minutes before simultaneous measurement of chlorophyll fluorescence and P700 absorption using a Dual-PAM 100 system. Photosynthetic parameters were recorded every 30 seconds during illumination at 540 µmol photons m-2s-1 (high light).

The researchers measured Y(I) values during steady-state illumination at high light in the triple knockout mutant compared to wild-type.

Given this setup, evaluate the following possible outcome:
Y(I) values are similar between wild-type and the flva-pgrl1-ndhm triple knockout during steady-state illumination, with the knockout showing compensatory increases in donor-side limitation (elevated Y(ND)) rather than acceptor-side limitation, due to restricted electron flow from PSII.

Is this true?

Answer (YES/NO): NO